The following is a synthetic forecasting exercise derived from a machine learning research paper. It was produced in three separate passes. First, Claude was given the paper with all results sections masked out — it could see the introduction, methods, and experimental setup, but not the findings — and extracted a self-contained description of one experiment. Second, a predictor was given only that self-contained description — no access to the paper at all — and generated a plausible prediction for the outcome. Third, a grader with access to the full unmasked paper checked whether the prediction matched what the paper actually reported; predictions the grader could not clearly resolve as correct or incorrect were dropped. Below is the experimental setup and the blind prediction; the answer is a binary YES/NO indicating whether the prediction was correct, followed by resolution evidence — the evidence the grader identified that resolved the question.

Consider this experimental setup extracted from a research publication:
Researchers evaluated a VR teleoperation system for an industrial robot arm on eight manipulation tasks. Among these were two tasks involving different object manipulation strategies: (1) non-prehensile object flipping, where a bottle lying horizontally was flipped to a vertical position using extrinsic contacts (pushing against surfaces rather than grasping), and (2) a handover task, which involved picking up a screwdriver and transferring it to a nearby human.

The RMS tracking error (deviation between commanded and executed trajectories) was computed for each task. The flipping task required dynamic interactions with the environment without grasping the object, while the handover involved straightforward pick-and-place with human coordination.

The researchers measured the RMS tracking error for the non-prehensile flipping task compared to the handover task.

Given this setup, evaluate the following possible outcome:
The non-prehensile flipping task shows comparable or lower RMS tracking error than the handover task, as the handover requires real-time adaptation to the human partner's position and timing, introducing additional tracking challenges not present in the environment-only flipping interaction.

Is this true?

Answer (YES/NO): YES